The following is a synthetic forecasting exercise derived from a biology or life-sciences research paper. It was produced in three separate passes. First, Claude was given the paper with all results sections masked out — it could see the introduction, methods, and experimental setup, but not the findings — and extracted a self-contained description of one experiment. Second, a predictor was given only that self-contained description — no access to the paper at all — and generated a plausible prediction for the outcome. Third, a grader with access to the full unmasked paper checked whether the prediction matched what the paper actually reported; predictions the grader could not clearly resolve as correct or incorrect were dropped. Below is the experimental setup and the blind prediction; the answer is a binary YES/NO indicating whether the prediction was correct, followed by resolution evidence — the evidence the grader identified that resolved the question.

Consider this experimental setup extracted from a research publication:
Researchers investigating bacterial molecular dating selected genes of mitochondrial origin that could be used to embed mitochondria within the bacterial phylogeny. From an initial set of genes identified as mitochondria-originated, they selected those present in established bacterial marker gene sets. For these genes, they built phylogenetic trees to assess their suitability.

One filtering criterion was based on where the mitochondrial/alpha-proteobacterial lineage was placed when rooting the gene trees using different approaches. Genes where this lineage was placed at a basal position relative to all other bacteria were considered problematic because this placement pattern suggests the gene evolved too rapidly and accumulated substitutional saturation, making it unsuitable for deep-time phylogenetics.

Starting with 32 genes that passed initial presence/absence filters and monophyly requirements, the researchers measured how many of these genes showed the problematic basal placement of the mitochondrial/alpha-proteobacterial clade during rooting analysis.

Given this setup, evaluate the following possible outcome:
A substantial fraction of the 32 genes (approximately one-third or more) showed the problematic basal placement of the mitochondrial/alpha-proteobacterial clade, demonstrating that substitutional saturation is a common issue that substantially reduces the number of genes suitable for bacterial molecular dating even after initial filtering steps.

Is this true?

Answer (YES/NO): YES